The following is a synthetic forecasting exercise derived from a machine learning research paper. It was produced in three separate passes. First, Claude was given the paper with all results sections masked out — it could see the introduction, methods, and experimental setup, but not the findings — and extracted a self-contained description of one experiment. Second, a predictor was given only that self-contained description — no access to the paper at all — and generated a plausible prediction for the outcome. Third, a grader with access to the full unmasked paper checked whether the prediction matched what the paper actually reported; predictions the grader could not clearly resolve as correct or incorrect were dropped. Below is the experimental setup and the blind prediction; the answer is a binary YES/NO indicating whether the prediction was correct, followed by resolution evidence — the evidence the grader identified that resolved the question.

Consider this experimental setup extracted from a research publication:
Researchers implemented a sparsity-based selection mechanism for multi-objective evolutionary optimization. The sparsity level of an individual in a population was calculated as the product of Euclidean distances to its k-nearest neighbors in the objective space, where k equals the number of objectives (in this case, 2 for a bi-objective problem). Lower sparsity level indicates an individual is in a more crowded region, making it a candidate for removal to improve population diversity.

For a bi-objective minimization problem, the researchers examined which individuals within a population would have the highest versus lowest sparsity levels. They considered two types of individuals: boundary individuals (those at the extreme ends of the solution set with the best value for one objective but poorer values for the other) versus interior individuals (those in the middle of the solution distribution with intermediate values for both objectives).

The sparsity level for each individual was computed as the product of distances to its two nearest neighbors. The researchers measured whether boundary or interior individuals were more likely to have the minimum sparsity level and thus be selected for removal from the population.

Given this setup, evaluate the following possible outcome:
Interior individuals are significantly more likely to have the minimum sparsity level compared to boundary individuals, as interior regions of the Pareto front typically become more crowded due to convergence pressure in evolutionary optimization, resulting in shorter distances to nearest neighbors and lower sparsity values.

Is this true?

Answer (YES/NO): YES